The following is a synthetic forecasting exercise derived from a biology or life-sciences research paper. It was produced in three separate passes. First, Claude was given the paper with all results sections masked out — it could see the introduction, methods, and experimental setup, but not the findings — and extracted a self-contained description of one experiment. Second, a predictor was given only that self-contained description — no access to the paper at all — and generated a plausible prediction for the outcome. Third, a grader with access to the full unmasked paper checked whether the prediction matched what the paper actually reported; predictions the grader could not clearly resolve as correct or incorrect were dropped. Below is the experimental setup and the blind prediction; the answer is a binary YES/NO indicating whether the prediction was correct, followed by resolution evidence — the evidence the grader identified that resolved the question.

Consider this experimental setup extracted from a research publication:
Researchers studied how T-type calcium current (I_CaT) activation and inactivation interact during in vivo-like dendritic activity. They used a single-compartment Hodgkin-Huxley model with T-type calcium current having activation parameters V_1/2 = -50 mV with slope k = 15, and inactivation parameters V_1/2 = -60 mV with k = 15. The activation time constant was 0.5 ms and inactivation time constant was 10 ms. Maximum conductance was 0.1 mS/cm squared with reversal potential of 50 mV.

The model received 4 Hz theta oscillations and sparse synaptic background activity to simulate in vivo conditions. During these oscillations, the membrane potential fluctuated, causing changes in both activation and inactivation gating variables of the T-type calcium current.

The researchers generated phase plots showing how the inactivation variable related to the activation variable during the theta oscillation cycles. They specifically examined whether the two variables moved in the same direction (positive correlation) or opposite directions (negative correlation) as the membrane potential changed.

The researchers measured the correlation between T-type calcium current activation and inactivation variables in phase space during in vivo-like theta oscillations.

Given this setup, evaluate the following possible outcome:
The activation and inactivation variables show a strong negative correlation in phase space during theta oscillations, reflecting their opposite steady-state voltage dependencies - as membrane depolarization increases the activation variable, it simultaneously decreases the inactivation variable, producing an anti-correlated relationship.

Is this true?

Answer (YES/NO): YES